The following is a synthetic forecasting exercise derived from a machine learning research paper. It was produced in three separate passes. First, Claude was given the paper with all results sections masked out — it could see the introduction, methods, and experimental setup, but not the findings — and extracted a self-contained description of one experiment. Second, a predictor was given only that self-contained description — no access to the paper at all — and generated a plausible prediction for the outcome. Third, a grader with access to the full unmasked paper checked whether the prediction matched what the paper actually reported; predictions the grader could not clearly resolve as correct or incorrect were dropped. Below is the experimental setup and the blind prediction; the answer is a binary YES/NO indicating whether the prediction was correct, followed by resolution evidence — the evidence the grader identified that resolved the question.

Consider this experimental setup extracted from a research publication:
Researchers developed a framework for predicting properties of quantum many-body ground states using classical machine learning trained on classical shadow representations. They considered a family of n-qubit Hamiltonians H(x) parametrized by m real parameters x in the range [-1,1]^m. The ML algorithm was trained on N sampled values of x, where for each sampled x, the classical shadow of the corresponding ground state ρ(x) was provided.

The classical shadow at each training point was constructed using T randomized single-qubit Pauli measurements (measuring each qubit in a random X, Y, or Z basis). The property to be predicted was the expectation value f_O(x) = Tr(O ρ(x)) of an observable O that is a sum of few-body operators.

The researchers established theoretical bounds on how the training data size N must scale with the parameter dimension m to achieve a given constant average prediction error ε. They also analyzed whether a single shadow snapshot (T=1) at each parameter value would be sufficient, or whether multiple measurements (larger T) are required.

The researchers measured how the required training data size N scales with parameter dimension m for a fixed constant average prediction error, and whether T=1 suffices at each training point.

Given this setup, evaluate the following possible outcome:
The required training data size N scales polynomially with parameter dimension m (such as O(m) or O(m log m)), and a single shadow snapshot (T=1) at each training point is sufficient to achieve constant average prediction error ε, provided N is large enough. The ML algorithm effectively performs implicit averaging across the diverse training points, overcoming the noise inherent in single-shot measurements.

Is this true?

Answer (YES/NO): YES